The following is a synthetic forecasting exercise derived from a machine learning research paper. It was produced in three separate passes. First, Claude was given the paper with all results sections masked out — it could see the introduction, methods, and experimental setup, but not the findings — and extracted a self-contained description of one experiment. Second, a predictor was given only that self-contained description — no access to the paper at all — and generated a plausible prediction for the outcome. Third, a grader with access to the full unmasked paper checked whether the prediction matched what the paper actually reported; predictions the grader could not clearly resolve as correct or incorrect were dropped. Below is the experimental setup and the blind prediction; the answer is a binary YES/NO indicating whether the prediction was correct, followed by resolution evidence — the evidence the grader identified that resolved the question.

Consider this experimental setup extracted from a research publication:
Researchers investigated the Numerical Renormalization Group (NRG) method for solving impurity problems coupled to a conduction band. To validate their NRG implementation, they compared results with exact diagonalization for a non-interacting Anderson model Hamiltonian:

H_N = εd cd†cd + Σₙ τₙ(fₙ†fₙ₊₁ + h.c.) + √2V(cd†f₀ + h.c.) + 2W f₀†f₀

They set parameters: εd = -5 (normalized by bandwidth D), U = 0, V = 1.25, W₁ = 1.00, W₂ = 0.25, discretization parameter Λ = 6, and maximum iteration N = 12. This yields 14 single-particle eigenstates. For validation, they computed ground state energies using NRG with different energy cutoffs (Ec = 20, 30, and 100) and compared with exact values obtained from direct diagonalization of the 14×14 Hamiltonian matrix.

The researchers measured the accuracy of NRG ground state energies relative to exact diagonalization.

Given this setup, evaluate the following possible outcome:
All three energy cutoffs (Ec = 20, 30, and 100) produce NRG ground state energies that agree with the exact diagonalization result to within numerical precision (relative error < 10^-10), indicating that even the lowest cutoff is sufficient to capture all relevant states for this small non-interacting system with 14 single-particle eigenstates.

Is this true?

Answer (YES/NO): NO